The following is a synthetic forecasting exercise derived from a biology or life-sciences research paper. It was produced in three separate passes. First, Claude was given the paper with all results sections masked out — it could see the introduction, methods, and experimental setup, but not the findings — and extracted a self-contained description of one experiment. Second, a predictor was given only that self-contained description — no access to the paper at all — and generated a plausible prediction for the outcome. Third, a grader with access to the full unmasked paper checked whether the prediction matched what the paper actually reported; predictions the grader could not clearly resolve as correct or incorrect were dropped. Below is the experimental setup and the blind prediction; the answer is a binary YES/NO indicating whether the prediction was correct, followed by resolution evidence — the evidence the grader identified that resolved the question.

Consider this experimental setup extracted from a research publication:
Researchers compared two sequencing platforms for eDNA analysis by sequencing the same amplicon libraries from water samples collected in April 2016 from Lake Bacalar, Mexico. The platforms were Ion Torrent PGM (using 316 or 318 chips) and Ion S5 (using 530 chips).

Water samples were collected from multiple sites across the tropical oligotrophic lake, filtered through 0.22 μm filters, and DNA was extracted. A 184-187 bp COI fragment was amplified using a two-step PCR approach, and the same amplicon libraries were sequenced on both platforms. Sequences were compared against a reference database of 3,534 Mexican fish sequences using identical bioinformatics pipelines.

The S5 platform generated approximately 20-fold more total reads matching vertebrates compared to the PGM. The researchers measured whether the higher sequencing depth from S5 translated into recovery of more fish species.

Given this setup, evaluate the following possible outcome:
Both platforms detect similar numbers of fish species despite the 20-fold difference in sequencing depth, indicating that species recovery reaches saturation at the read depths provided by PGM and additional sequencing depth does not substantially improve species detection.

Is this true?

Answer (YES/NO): NO